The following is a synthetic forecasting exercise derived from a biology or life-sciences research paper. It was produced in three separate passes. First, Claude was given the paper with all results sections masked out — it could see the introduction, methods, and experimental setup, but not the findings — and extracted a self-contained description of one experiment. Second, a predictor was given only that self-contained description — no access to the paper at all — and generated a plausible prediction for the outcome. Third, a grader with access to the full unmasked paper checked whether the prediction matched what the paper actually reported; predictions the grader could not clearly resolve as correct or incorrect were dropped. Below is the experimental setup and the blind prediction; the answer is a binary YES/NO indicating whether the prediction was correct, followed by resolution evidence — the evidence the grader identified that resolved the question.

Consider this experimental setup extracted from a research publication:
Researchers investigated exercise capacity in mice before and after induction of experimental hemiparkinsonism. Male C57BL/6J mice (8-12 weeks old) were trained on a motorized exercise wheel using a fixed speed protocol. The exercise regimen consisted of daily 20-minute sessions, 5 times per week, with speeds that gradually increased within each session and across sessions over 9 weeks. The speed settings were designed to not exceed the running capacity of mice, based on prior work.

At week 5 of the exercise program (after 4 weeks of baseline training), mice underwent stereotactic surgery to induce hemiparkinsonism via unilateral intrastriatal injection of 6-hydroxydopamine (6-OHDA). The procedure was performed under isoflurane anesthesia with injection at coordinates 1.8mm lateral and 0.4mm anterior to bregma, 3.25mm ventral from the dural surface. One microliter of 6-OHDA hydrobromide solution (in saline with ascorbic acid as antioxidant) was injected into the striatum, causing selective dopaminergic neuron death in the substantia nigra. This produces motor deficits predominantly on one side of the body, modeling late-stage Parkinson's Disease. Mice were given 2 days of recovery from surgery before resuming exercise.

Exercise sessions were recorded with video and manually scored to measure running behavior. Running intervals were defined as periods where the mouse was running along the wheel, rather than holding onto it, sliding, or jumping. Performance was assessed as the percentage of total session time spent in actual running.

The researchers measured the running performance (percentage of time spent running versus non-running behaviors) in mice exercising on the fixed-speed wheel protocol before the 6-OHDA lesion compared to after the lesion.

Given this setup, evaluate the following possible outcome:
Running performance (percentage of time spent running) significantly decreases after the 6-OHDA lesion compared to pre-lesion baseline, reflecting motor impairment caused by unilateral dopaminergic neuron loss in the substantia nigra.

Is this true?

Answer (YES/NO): YES